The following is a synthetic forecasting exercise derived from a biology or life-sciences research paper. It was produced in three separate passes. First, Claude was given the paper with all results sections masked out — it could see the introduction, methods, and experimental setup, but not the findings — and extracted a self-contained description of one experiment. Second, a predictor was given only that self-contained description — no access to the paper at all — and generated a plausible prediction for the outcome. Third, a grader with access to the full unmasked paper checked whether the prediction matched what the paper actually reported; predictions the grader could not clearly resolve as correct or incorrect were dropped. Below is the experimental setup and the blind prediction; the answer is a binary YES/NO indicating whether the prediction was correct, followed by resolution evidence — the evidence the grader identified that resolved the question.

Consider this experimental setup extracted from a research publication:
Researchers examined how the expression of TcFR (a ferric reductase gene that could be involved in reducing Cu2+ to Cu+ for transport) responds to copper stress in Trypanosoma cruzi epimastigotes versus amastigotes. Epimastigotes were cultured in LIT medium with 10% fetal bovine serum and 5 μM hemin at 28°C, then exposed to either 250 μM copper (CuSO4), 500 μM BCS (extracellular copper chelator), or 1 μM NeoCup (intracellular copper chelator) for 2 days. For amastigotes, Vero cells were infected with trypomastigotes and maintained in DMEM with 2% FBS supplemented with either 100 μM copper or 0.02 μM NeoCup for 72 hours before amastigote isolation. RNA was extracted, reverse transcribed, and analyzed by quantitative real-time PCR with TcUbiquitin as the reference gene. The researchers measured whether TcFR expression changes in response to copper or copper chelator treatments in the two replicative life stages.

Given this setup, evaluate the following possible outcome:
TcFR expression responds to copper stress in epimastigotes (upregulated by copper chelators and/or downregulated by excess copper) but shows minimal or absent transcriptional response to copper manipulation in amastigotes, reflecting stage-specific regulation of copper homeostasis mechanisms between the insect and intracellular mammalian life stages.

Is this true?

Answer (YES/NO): YES